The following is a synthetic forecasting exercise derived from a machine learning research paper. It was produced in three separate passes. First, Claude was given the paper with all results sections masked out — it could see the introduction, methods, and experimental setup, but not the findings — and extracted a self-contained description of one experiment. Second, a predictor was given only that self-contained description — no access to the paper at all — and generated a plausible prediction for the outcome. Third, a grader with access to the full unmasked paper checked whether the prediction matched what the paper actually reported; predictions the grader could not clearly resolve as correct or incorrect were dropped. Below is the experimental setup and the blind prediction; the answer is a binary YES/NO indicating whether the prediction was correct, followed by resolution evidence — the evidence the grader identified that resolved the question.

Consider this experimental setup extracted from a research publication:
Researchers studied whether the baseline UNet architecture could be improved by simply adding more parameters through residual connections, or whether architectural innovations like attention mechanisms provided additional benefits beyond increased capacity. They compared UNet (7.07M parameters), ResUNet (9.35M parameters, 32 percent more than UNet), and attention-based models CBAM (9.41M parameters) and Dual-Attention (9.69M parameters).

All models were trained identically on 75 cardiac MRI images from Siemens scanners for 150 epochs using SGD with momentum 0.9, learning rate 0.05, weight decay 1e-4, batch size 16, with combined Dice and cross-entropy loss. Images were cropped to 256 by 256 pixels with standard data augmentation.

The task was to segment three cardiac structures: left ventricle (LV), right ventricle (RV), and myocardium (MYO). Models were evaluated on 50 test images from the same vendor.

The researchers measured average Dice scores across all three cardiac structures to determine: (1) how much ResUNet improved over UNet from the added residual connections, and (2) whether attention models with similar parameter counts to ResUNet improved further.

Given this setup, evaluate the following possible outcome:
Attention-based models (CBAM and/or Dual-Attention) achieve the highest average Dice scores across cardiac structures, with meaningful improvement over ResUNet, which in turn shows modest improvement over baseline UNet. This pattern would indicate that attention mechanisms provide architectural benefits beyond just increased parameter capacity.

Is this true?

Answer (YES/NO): NO